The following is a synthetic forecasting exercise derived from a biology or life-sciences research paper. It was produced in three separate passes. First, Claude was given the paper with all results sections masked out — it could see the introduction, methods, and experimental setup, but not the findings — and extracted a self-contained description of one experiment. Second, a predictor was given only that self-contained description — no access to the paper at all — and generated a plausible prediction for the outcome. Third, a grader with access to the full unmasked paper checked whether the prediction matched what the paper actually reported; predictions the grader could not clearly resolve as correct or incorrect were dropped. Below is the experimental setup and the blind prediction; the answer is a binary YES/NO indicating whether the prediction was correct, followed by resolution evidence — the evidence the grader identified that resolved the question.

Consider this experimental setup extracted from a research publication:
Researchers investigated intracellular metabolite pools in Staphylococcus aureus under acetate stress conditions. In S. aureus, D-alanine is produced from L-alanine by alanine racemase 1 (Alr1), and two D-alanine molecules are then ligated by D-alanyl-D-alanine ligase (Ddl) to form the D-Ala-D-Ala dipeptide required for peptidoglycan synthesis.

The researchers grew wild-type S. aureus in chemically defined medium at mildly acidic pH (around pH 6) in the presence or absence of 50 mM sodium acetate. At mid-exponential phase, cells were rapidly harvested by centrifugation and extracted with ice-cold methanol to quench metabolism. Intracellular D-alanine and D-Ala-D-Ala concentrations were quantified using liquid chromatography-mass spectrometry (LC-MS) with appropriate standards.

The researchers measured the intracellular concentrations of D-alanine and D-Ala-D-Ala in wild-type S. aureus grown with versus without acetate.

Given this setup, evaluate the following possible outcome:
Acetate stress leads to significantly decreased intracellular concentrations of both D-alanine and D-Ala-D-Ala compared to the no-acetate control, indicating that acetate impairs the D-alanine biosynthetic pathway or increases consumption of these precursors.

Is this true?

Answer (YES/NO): NO